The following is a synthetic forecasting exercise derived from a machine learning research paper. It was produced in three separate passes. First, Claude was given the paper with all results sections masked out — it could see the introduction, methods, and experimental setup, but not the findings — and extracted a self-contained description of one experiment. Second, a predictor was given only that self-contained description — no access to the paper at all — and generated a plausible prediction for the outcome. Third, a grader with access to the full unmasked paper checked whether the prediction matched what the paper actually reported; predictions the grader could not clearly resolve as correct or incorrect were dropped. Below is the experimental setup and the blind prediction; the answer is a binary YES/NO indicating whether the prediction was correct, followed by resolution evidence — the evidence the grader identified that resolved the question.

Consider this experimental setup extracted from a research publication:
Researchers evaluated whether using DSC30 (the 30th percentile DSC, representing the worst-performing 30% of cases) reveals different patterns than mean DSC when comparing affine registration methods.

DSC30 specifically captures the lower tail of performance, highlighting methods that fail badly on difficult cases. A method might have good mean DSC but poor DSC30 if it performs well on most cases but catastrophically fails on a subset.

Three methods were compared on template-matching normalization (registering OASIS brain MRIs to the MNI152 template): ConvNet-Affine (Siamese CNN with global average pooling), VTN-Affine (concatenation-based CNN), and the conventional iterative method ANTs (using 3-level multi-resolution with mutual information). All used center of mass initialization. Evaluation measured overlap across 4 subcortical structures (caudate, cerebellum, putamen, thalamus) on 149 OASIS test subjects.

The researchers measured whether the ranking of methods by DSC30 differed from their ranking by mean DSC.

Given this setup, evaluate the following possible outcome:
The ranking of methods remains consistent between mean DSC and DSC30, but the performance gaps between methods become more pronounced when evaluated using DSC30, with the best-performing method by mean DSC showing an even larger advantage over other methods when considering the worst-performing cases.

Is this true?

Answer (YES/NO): NO